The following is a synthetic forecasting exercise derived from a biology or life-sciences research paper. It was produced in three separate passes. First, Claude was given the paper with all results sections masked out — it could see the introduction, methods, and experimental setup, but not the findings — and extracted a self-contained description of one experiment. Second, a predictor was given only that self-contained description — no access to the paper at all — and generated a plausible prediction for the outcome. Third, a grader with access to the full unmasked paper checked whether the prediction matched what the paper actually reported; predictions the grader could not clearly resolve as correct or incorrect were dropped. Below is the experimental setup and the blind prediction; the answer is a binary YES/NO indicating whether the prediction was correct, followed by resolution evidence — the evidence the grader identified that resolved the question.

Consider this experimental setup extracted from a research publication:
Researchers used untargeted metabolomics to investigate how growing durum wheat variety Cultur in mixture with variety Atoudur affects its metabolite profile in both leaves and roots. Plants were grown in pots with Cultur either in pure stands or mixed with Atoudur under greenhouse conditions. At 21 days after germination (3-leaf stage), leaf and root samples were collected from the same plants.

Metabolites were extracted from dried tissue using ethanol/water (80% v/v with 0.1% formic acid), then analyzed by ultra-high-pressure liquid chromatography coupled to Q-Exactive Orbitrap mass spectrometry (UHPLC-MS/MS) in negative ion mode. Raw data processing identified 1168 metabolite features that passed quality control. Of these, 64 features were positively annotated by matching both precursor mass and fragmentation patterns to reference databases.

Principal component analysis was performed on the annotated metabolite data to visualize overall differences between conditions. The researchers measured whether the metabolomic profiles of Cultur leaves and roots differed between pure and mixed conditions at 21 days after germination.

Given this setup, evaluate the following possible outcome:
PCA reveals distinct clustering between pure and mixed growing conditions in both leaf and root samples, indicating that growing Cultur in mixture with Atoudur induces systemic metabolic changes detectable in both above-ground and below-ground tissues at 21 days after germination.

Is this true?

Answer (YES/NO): NO